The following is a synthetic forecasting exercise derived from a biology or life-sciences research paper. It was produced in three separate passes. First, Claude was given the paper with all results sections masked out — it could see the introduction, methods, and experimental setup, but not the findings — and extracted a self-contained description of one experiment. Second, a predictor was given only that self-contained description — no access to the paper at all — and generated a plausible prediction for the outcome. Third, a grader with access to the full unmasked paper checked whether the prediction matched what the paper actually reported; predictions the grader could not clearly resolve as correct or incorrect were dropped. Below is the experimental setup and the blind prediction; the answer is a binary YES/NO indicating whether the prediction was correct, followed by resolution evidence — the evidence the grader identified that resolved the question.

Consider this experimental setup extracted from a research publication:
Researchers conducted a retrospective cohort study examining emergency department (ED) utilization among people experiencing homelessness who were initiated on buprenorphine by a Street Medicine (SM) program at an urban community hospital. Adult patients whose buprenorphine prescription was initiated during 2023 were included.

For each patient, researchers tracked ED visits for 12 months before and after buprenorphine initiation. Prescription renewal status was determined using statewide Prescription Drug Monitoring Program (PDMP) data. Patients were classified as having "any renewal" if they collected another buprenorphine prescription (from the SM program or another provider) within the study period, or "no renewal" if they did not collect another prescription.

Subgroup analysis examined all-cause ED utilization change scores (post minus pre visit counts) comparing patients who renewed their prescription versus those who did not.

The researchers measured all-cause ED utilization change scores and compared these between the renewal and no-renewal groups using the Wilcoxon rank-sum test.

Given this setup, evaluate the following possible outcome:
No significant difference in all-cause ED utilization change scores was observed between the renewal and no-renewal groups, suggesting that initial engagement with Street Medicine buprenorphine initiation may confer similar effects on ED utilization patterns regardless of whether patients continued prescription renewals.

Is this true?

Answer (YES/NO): NO